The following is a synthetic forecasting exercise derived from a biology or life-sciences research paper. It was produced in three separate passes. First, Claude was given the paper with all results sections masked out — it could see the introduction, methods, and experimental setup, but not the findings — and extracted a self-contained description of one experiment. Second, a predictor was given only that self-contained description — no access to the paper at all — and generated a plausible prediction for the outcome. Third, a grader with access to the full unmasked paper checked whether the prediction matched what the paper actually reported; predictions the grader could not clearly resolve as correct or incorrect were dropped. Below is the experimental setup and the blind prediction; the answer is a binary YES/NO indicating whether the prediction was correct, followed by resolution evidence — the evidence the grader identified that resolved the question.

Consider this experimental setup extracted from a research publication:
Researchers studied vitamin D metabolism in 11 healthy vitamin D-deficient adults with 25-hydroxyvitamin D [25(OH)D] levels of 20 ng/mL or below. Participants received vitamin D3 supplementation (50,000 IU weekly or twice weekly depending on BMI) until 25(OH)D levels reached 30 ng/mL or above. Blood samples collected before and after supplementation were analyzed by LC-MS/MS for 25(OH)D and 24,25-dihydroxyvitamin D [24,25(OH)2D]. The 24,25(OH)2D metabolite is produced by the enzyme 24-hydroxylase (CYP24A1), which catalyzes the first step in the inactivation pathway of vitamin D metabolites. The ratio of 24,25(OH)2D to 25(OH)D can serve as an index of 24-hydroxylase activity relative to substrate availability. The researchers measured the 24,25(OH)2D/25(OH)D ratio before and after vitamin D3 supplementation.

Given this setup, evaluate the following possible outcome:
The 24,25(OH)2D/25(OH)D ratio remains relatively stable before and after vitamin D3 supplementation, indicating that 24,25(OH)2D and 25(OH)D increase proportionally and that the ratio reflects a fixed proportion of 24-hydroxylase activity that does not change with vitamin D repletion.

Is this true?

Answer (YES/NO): NO